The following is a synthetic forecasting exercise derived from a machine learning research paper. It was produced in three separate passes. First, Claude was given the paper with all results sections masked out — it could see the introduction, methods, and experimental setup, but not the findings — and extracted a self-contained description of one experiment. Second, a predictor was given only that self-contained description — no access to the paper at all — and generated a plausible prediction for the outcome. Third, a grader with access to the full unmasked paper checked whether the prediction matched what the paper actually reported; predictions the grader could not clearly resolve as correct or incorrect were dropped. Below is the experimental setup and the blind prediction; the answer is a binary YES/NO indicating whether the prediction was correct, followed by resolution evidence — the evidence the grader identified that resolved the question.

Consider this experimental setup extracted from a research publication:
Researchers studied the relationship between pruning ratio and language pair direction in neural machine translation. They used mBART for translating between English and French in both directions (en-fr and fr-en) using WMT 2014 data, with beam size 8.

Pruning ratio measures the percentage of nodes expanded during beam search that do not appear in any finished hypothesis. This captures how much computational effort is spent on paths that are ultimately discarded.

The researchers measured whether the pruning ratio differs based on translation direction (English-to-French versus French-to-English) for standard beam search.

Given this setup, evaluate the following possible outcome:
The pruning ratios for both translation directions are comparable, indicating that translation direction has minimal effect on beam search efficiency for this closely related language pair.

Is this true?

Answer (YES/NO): NO